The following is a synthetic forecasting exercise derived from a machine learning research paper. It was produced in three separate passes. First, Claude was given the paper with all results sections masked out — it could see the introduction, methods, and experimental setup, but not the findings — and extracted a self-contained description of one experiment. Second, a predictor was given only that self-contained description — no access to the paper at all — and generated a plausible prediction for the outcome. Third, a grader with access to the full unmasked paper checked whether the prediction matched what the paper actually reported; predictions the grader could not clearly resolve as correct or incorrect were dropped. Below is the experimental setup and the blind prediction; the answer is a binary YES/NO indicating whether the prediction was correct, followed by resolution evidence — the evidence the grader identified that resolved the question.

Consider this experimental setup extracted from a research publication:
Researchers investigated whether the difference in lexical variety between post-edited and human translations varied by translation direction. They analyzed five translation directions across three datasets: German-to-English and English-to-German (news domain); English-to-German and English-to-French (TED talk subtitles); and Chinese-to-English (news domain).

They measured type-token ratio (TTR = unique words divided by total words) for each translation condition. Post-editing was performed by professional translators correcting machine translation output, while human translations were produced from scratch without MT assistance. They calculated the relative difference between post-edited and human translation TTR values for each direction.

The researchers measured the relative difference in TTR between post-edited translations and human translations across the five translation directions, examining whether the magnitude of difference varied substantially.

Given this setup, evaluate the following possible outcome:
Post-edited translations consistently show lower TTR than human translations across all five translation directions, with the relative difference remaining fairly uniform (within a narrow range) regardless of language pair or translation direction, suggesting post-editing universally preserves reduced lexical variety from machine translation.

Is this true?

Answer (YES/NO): NO